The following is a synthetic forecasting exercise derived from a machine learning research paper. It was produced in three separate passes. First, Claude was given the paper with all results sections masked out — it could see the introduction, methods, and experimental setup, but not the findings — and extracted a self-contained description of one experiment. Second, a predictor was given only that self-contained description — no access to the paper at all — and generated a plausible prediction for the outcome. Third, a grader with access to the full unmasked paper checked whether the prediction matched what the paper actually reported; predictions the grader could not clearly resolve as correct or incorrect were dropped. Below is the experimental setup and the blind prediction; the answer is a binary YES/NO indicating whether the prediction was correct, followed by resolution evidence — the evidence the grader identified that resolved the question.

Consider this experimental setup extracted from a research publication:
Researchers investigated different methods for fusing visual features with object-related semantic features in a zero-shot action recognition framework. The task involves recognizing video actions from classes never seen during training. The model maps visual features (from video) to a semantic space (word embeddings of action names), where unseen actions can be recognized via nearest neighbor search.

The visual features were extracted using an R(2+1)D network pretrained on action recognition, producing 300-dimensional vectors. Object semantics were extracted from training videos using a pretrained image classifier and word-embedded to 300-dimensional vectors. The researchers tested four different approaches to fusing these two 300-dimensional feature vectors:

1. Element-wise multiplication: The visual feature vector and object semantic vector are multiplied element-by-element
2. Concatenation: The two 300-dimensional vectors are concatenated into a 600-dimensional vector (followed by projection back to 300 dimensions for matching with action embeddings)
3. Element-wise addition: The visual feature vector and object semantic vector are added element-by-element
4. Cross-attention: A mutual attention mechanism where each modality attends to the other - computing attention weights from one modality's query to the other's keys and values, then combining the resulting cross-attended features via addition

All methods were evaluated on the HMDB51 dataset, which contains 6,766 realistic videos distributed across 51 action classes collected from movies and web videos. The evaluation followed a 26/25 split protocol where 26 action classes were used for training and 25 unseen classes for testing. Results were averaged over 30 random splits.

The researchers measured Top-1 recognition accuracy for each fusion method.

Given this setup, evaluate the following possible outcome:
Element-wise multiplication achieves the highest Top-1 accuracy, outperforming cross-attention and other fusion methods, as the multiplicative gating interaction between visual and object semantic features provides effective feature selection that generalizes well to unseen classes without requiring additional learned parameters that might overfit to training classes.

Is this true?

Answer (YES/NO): NO